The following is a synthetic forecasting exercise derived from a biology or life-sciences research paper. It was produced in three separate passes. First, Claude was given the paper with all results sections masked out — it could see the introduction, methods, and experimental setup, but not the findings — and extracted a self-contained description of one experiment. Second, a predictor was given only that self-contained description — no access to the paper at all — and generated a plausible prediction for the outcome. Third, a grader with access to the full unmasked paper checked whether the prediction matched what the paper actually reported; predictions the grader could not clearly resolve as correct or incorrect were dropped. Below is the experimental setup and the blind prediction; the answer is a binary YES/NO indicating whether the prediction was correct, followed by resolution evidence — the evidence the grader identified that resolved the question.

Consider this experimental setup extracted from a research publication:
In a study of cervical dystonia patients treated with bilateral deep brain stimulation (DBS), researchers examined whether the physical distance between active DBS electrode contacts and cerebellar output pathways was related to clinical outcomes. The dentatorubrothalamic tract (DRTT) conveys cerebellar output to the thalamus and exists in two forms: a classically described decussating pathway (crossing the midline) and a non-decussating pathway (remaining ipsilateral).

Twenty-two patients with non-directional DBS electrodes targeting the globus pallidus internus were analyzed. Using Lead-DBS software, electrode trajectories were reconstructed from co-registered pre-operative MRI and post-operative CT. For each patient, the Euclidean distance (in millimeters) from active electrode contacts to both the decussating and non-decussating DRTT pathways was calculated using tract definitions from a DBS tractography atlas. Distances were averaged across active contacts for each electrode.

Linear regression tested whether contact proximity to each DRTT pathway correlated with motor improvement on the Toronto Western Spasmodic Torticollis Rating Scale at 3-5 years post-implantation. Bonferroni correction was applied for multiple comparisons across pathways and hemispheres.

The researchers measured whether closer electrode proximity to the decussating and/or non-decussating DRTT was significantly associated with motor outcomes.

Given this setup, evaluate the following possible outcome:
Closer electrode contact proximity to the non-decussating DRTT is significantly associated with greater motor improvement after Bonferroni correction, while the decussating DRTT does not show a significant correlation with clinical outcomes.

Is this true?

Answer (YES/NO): NO